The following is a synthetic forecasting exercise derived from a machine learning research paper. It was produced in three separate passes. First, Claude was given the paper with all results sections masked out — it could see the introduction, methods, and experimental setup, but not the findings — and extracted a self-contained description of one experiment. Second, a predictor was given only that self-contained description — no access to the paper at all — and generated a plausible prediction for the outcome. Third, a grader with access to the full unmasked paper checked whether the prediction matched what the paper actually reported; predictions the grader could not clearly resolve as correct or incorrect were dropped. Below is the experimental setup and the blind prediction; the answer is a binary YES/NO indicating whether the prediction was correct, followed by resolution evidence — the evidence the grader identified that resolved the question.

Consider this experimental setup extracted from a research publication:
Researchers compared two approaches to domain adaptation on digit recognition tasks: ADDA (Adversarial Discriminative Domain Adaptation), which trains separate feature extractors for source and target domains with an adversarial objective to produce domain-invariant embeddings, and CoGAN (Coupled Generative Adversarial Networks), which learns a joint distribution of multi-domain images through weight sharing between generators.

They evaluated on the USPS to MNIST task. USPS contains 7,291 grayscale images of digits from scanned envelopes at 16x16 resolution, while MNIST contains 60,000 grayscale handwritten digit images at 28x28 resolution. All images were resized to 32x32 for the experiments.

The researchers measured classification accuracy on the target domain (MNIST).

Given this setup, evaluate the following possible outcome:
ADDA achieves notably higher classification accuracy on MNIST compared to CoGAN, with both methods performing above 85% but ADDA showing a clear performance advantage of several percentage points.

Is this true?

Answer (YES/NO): NO